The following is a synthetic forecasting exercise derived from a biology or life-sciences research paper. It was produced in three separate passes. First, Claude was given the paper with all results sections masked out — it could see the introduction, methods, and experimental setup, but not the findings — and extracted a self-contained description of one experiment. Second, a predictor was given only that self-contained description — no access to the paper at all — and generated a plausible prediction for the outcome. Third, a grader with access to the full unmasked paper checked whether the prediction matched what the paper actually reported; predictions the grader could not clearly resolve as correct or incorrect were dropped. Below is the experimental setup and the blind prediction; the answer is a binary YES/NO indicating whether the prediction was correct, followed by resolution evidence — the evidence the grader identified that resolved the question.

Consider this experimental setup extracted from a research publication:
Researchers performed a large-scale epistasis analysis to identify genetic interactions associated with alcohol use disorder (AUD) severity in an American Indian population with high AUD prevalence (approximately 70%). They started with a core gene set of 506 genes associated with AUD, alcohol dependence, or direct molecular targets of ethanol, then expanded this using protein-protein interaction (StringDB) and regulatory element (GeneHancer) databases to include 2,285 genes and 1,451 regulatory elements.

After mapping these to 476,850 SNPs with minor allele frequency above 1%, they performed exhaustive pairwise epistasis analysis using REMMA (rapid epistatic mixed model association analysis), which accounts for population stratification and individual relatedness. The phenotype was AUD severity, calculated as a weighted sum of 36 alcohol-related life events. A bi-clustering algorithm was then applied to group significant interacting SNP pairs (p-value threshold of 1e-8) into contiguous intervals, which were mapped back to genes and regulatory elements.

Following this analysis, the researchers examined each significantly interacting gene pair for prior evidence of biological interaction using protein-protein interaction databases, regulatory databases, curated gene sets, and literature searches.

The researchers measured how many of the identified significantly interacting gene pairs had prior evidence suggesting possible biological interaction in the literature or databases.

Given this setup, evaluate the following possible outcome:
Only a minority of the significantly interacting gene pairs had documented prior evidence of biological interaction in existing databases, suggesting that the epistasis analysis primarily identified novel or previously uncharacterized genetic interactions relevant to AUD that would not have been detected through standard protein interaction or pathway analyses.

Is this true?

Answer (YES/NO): YES